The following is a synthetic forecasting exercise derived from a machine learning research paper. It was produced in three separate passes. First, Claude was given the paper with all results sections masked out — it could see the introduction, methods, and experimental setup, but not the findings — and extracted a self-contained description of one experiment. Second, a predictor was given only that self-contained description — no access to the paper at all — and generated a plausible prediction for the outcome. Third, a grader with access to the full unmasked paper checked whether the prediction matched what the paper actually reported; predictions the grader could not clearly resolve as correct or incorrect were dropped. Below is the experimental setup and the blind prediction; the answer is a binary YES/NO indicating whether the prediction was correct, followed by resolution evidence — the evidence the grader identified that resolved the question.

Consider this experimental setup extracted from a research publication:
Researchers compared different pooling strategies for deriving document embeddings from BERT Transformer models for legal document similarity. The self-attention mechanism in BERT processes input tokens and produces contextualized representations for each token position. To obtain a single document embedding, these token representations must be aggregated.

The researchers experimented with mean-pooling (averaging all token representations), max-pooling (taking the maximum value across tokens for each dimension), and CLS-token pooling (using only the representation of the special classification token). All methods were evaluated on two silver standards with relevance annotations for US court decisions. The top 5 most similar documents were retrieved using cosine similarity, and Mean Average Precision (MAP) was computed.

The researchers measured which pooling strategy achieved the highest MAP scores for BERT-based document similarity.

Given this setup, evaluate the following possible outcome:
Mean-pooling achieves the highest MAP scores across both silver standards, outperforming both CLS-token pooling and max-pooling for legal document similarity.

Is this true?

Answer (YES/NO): YES